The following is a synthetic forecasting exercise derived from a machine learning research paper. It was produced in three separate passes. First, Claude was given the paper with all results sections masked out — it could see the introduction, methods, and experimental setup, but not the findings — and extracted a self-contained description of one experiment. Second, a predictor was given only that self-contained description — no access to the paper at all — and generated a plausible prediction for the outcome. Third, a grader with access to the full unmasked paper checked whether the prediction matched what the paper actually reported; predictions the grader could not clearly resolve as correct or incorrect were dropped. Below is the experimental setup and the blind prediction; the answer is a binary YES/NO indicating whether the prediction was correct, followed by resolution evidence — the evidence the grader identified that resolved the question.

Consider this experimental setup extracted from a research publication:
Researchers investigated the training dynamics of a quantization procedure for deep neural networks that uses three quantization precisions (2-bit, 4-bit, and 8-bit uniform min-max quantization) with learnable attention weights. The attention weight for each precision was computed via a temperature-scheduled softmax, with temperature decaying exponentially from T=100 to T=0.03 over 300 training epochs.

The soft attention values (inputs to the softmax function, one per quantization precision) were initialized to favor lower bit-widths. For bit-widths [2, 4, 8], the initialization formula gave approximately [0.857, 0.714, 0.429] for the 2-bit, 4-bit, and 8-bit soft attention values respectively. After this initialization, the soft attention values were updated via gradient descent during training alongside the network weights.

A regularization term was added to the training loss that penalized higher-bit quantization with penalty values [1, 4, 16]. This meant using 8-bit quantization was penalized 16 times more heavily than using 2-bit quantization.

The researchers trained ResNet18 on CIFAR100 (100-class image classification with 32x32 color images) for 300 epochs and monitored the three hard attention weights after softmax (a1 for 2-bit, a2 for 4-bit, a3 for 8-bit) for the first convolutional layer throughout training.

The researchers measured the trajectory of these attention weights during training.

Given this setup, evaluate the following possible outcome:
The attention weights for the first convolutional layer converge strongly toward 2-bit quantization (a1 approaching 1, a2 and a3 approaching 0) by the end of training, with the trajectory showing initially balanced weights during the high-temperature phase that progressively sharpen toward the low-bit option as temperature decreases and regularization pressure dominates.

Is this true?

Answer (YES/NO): YES